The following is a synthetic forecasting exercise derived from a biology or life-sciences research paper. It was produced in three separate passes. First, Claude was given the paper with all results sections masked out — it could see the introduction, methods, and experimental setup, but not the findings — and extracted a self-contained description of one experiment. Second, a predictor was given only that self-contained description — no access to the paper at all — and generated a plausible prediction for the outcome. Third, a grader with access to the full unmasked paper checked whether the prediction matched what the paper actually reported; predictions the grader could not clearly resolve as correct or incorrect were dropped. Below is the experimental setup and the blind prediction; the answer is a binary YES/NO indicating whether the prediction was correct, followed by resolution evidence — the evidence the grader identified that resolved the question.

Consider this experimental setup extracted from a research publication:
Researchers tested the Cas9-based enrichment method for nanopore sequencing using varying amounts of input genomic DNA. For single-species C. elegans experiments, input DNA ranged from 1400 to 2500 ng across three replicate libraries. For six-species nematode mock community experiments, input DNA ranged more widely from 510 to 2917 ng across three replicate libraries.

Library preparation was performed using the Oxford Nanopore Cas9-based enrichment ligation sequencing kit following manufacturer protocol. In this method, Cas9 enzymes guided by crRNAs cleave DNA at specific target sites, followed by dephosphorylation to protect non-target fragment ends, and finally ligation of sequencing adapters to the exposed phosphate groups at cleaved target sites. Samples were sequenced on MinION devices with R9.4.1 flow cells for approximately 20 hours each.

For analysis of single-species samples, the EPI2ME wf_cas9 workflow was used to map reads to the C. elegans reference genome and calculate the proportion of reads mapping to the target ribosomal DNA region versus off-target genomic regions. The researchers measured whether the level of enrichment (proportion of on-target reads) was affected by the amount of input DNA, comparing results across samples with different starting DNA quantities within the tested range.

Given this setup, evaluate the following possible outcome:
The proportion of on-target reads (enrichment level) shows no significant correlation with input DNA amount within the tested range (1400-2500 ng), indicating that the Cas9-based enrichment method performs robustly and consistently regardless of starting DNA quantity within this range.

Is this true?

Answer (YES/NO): YES